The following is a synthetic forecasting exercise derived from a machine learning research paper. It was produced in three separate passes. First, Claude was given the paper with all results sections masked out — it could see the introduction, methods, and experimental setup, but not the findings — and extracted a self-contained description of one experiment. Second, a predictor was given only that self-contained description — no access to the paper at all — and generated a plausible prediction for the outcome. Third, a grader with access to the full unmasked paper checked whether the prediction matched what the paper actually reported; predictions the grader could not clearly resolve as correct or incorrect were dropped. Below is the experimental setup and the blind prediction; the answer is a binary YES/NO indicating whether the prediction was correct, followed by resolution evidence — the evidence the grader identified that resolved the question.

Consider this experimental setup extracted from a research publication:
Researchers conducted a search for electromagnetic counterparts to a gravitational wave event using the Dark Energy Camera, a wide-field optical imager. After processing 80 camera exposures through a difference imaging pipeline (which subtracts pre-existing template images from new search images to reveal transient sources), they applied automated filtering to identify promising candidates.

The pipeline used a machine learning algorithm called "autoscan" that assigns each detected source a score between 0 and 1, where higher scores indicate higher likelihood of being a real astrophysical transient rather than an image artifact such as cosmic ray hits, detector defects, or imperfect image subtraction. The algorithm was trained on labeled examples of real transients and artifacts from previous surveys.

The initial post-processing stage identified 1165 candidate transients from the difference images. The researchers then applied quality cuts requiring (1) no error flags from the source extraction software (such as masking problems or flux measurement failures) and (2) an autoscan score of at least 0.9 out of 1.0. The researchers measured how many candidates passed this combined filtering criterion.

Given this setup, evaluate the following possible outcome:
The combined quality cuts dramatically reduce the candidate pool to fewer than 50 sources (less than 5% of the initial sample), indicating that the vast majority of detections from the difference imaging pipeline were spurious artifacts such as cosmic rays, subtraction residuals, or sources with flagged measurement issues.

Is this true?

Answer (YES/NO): NO